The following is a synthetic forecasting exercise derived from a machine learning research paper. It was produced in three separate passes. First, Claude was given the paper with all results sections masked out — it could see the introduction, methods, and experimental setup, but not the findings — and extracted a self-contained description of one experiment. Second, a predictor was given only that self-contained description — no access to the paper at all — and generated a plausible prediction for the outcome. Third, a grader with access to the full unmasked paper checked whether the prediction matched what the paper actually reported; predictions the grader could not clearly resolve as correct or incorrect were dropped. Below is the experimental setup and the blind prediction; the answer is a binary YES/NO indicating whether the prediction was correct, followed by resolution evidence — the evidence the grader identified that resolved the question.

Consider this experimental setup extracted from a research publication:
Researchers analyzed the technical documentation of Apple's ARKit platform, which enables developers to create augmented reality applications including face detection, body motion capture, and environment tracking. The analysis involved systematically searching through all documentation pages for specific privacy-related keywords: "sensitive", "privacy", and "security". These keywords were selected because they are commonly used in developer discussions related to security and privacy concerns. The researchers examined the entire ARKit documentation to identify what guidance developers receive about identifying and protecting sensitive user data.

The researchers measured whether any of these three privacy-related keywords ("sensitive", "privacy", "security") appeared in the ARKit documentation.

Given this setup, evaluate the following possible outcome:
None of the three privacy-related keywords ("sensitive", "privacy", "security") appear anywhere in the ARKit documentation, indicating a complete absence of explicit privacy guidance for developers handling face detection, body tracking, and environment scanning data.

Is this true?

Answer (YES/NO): YES